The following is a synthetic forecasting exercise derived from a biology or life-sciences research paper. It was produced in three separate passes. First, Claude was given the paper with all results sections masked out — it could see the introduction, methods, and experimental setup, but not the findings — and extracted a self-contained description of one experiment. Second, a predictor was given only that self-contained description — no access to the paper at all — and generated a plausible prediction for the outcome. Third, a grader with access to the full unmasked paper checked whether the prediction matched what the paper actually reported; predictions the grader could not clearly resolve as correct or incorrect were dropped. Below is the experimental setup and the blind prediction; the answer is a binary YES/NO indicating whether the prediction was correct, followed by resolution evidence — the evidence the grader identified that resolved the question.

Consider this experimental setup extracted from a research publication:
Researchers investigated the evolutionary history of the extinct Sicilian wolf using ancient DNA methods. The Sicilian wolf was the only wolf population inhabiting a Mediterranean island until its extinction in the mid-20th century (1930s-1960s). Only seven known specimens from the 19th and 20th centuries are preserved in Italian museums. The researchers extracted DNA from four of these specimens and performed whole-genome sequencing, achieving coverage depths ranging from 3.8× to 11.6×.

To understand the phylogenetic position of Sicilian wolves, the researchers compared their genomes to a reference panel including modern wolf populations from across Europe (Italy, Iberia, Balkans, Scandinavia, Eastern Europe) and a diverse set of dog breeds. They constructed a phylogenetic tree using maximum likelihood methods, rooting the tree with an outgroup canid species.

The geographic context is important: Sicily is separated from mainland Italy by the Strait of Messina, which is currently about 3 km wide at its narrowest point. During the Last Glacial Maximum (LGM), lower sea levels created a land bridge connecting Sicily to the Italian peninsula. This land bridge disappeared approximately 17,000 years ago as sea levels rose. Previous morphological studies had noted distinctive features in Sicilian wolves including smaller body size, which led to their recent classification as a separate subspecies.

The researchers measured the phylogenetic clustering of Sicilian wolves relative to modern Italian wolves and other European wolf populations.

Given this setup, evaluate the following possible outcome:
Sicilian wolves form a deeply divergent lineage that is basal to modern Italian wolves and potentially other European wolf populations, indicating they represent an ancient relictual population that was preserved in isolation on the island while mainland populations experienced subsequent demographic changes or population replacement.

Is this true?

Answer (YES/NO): NO